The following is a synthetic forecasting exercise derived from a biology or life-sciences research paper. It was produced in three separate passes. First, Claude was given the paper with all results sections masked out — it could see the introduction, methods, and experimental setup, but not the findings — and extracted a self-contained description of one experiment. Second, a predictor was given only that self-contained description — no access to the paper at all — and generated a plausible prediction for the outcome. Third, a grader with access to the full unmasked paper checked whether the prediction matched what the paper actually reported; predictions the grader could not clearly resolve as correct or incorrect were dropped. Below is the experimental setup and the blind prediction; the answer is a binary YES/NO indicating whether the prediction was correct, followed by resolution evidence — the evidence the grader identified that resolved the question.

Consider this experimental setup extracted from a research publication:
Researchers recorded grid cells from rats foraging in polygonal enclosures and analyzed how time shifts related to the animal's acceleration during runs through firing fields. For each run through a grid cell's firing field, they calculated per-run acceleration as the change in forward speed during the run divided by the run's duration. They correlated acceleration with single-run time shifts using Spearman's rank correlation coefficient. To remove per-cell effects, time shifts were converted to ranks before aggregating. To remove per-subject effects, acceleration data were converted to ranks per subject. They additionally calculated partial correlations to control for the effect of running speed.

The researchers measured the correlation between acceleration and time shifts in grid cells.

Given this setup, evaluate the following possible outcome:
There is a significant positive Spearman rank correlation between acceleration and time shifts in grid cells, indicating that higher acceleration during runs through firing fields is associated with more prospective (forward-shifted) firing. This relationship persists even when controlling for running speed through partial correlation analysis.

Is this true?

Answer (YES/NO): NO